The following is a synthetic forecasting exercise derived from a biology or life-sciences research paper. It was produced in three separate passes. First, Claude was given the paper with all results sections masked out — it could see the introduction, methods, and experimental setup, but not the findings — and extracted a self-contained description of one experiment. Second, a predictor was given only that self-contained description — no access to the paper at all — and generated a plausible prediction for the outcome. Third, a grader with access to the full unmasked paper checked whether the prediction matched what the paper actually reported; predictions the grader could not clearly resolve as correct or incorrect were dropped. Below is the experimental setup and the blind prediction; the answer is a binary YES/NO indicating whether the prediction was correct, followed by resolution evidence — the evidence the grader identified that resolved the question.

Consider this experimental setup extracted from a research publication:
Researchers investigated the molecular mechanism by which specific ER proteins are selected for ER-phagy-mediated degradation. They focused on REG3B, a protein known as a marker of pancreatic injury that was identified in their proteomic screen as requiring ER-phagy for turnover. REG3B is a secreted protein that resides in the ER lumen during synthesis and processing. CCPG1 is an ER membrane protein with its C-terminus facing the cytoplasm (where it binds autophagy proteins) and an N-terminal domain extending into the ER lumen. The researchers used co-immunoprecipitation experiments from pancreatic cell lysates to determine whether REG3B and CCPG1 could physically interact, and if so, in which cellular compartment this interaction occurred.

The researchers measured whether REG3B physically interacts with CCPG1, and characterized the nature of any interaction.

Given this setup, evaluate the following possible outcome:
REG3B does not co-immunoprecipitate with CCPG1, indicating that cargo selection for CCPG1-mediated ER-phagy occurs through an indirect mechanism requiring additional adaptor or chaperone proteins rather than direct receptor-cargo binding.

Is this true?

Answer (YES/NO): NO